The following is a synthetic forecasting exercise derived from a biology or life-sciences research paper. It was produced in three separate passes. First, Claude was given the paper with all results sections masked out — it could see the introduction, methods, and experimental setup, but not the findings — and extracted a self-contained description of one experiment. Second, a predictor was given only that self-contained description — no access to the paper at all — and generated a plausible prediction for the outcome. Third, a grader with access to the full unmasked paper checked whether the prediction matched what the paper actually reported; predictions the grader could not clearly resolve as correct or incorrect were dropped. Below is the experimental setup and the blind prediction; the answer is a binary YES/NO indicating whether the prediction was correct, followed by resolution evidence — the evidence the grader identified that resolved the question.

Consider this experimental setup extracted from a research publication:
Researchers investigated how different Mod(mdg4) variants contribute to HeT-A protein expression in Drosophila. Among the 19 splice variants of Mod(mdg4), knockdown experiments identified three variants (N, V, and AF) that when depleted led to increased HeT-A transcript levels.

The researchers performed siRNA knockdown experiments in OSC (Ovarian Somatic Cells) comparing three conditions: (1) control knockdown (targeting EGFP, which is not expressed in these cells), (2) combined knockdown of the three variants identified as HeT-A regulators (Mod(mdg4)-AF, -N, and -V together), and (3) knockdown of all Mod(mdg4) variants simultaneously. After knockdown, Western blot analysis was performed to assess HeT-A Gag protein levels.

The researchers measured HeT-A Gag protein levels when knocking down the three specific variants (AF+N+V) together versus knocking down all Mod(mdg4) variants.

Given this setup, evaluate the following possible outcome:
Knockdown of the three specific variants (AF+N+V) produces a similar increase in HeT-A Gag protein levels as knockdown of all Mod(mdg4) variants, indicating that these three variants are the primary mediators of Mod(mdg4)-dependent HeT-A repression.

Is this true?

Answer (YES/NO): YES